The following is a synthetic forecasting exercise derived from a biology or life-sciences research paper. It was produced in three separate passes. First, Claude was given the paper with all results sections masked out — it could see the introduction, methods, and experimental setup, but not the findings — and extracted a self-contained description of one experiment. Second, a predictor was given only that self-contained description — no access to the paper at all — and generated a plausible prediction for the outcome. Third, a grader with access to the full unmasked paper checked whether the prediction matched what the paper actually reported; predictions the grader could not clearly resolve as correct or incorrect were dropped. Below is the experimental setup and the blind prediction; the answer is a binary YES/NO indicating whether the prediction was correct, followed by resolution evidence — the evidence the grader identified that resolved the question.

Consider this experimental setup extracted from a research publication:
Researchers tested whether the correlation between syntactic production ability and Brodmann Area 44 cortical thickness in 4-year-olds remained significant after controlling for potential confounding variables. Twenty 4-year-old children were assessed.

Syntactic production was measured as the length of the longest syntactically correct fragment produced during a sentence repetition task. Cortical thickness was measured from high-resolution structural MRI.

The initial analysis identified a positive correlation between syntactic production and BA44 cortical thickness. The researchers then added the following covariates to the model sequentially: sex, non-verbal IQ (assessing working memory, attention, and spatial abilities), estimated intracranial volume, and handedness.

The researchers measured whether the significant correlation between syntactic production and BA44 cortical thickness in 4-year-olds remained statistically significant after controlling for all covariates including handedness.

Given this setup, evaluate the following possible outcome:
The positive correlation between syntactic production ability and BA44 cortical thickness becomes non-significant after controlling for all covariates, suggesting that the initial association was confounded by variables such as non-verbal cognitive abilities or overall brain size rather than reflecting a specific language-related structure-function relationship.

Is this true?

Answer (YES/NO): NO